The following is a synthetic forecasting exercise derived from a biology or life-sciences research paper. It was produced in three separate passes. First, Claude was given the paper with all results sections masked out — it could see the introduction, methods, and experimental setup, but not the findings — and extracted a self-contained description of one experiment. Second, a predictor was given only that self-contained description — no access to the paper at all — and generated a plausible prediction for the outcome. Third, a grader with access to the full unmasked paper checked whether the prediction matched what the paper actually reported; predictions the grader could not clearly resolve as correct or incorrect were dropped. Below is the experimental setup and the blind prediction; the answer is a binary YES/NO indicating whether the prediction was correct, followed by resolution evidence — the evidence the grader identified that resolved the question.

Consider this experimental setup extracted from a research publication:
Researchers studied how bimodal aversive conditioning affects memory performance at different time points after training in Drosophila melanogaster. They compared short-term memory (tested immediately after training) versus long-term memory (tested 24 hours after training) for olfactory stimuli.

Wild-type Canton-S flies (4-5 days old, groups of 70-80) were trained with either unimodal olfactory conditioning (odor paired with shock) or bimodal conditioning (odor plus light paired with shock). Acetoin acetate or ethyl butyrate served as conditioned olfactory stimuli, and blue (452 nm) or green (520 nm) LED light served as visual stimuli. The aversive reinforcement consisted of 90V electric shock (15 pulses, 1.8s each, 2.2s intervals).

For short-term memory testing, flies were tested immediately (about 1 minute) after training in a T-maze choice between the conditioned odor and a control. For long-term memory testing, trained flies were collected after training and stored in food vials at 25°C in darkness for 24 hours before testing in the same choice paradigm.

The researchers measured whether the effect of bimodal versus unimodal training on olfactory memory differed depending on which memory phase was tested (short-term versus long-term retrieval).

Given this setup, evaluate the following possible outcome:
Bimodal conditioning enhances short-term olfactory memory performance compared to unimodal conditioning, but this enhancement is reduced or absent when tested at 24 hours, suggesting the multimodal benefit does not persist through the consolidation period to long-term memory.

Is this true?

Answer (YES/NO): NO